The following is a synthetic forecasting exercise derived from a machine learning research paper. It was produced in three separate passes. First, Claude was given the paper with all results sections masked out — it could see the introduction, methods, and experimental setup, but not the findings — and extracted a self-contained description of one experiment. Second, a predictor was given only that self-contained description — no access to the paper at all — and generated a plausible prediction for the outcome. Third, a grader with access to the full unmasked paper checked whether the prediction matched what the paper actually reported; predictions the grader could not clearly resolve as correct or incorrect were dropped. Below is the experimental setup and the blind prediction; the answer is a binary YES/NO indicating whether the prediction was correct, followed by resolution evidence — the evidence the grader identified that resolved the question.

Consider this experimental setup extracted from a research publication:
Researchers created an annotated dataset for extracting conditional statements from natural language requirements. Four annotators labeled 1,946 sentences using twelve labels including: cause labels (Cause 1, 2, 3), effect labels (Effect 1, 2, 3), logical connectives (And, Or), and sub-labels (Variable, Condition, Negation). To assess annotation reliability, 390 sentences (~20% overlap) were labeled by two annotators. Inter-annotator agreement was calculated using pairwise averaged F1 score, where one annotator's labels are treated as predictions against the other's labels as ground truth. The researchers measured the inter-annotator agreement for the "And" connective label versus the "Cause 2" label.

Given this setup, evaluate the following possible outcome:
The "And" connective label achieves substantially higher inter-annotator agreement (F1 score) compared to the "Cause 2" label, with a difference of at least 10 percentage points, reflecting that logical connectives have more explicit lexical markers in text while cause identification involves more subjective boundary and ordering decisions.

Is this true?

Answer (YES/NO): YES